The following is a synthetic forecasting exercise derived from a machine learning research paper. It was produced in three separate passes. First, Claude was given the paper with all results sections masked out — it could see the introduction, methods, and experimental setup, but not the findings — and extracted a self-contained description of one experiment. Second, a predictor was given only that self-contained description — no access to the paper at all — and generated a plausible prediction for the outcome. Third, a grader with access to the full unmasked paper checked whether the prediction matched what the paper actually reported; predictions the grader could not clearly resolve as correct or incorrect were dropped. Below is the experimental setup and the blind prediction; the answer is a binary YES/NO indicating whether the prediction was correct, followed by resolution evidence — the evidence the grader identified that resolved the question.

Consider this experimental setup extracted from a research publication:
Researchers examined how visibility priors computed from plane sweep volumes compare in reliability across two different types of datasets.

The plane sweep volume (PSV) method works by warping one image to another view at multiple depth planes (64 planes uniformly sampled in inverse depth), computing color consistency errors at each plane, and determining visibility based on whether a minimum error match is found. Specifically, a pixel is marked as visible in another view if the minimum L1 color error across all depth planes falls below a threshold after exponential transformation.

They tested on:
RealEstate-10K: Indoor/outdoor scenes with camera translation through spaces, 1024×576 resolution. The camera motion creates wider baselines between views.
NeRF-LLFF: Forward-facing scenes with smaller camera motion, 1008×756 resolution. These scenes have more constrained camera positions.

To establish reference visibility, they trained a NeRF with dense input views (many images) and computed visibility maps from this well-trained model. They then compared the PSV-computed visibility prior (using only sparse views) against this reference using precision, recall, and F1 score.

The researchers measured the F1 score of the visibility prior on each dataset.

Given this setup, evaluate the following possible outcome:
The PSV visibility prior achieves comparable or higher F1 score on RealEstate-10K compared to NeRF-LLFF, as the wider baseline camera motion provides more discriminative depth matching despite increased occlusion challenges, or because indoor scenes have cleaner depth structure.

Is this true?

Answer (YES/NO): YES